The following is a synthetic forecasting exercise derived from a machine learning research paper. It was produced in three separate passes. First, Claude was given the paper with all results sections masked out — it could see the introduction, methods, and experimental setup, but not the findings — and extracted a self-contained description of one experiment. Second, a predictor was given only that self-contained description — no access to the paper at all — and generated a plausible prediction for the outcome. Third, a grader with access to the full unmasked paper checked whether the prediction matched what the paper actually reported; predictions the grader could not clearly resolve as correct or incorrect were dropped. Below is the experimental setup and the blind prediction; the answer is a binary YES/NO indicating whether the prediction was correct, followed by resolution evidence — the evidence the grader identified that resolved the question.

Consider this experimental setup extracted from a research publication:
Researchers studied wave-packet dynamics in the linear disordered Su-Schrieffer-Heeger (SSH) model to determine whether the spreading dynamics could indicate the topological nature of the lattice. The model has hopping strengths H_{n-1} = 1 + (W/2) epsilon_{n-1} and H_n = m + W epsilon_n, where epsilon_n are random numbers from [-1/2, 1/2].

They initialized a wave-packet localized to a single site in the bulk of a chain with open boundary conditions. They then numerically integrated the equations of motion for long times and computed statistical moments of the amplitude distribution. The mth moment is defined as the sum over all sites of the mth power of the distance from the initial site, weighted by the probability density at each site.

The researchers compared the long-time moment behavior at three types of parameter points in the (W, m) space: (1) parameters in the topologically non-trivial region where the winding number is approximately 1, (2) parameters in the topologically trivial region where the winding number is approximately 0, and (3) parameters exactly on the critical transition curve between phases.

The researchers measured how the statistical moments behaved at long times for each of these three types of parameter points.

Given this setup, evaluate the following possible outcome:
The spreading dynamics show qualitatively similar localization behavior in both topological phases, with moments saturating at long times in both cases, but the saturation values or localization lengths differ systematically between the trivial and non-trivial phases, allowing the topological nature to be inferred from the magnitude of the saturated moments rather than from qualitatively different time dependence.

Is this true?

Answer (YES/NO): NO